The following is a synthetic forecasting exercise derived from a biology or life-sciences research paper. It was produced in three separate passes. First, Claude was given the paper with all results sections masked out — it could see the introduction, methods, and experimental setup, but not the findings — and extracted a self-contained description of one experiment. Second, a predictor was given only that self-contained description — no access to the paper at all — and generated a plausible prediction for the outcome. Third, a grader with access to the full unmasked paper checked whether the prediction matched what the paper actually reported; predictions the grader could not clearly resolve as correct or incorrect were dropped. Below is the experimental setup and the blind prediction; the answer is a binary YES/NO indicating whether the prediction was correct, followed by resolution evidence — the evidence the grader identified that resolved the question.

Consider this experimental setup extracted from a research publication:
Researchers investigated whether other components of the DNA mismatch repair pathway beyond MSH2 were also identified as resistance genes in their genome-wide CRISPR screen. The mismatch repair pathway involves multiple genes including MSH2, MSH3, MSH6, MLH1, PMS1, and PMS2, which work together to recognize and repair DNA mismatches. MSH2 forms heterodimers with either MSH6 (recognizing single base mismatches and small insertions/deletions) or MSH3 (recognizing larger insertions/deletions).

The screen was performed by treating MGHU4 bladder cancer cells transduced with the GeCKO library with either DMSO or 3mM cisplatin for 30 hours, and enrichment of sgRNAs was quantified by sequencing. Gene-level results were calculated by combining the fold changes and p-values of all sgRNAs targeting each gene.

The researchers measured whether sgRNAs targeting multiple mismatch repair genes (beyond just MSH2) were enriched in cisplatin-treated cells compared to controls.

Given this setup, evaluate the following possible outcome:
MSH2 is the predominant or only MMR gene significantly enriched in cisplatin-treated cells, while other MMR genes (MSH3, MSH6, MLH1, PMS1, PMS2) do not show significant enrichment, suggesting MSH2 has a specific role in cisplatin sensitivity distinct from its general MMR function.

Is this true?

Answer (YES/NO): NO